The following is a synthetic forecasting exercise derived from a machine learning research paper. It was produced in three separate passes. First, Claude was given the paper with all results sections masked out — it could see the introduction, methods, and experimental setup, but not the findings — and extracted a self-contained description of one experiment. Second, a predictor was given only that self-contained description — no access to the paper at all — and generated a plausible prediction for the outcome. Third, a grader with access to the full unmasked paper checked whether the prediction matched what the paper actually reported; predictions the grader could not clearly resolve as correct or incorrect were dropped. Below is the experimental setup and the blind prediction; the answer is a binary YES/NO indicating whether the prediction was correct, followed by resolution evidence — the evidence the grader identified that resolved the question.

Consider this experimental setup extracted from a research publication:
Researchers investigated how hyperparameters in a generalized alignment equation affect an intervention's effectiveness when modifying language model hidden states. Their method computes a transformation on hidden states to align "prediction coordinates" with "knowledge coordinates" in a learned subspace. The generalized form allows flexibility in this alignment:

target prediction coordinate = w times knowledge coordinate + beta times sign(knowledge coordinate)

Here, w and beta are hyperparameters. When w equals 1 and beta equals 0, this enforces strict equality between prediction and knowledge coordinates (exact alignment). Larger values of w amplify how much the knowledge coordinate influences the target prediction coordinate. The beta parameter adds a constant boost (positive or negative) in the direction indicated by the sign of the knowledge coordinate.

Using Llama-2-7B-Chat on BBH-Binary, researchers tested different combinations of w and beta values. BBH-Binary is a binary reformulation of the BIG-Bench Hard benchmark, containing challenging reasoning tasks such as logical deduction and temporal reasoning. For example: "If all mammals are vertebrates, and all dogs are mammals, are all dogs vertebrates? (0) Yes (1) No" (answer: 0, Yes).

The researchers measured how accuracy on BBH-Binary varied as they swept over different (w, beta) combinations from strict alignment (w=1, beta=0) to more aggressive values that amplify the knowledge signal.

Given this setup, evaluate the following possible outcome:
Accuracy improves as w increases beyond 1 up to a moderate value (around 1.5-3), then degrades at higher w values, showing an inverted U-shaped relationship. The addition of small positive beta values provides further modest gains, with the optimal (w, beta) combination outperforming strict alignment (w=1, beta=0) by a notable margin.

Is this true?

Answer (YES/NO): NO